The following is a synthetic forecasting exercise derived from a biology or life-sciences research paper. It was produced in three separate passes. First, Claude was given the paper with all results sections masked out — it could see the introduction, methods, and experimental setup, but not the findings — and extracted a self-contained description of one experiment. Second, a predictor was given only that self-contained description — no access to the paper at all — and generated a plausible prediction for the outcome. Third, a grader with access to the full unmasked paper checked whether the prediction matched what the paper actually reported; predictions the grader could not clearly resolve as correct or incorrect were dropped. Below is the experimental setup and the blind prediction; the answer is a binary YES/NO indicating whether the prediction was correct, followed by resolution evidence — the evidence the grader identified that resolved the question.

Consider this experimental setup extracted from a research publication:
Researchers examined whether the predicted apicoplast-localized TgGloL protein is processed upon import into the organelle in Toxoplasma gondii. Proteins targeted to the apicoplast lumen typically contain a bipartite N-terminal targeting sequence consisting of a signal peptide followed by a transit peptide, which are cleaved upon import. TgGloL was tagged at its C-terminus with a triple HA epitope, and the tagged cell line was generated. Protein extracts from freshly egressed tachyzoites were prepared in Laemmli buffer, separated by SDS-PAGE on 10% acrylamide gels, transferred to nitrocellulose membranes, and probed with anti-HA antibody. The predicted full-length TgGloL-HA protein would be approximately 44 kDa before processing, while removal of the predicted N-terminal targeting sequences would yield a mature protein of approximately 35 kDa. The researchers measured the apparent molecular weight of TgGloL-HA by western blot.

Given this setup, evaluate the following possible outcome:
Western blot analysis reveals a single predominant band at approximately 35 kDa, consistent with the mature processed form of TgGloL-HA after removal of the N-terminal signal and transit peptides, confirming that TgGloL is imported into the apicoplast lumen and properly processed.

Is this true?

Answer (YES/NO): NO